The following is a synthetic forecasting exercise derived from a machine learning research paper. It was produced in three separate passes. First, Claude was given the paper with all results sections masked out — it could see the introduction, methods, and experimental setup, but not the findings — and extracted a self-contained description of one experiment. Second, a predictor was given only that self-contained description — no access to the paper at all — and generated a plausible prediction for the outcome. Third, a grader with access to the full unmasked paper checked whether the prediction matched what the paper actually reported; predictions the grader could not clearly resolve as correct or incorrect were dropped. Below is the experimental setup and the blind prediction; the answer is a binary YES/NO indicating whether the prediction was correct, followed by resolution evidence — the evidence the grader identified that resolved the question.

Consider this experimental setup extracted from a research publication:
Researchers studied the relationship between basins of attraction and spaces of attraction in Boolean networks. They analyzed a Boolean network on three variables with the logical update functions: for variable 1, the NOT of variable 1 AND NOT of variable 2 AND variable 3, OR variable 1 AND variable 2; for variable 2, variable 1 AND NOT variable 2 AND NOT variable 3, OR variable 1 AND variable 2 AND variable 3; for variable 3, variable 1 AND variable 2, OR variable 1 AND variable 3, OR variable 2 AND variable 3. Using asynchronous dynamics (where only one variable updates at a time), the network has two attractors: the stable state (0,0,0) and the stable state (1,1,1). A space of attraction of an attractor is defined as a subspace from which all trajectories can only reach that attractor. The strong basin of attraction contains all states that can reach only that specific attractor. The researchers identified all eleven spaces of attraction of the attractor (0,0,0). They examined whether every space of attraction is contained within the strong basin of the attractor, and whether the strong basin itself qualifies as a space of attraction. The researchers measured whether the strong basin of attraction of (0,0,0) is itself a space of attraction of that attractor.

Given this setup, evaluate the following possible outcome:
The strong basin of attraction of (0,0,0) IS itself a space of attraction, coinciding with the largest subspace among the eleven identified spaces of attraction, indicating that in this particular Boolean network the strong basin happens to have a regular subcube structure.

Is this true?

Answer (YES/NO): NO